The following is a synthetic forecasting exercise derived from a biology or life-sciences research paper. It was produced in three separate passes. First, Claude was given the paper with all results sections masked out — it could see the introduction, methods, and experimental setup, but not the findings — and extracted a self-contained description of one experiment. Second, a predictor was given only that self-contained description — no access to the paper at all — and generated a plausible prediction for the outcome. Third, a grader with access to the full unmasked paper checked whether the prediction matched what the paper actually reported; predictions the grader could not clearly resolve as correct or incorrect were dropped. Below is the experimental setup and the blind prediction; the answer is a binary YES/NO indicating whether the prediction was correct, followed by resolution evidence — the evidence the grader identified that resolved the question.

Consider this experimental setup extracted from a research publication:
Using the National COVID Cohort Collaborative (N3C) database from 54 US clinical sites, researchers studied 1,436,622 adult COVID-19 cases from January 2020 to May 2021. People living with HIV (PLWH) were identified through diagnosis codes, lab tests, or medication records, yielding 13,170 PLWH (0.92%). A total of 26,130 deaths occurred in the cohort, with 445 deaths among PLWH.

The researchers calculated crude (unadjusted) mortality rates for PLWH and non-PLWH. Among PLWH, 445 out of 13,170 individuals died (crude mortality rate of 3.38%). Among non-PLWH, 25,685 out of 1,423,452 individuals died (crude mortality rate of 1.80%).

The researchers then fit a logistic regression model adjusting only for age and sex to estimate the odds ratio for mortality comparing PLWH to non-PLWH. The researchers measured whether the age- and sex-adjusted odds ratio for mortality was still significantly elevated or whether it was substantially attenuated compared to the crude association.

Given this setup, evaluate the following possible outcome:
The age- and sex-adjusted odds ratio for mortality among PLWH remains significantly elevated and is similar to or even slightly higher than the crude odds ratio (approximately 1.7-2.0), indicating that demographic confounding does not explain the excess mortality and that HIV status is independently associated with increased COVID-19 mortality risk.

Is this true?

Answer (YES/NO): NO